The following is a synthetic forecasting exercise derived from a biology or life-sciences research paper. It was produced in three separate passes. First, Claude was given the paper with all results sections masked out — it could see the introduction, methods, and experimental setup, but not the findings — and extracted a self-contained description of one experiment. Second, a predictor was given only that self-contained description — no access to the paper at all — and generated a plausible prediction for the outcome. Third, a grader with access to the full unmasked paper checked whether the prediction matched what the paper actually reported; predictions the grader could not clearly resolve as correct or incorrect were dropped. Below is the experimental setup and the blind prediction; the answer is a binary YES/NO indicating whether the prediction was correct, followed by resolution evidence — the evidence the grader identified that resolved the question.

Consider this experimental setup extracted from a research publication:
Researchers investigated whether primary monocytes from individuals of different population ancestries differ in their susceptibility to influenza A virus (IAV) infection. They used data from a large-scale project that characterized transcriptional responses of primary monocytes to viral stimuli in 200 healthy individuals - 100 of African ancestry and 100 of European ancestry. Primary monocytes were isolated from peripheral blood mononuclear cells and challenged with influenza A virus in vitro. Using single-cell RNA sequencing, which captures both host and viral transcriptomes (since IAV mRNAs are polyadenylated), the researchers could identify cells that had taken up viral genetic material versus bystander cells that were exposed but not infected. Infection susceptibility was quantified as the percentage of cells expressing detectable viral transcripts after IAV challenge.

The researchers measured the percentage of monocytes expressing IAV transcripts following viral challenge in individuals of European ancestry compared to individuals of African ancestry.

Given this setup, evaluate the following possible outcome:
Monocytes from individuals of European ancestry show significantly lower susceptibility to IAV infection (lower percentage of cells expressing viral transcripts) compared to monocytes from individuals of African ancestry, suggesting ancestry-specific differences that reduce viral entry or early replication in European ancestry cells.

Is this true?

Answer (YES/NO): NO